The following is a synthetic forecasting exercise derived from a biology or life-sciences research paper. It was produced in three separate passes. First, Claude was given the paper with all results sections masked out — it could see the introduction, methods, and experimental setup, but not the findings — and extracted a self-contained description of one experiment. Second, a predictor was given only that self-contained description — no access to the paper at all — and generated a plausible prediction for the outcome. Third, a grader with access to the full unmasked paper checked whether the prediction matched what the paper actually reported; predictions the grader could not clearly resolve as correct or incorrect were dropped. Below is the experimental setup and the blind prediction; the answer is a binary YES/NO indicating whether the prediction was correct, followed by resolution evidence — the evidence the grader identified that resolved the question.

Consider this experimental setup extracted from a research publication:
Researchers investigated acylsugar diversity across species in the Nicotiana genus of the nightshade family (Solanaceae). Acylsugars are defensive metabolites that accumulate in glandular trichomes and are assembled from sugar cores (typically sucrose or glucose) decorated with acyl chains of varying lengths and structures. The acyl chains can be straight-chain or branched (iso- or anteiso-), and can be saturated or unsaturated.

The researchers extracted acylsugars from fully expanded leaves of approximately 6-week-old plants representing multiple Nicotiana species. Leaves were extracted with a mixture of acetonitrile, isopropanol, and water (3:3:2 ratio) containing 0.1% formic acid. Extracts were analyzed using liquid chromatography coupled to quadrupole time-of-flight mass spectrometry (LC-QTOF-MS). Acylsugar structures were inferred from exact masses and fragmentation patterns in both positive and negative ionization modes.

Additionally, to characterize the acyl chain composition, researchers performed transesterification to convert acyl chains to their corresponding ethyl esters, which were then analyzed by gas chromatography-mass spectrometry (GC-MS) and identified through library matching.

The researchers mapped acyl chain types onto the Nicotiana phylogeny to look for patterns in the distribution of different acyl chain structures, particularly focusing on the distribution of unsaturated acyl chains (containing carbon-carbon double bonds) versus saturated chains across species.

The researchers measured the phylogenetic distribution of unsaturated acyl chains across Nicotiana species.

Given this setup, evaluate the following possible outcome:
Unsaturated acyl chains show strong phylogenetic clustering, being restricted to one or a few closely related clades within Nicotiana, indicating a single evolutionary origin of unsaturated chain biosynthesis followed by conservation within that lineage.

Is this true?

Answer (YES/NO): YES